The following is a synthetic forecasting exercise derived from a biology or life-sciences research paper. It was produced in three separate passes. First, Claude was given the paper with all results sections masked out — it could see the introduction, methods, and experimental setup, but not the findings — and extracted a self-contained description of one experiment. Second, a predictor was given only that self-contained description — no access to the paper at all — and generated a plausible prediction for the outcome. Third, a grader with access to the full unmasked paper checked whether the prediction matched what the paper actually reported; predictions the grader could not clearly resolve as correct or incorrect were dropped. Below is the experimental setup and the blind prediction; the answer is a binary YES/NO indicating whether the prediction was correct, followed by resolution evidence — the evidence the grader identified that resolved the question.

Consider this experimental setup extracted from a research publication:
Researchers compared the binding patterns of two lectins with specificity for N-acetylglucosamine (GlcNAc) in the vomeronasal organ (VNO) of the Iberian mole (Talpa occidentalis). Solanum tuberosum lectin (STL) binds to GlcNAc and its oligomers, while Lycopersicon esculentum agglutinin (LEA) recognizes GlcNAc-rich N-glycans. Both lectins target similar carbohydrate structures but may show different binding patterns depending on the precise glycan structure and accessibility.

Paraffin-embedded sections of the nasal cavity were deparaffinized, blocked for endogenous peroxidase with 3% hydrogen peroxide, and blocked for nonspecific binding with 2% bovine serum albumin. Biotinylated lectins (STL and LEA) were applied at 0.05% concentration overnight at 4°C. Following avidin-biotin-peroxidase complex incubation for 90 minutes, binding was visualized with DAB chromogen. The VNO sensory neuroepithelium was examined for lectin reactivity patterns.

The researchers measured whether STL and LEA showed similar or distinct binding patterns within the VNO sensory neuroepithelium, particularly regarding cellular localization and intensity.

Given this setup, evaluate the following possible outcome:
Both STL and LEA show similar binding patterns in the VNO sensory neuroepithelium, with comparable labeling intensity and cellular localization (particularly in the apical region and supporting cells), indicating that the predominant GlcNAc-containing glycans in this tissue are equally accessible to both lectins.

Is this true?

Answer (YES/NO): NO